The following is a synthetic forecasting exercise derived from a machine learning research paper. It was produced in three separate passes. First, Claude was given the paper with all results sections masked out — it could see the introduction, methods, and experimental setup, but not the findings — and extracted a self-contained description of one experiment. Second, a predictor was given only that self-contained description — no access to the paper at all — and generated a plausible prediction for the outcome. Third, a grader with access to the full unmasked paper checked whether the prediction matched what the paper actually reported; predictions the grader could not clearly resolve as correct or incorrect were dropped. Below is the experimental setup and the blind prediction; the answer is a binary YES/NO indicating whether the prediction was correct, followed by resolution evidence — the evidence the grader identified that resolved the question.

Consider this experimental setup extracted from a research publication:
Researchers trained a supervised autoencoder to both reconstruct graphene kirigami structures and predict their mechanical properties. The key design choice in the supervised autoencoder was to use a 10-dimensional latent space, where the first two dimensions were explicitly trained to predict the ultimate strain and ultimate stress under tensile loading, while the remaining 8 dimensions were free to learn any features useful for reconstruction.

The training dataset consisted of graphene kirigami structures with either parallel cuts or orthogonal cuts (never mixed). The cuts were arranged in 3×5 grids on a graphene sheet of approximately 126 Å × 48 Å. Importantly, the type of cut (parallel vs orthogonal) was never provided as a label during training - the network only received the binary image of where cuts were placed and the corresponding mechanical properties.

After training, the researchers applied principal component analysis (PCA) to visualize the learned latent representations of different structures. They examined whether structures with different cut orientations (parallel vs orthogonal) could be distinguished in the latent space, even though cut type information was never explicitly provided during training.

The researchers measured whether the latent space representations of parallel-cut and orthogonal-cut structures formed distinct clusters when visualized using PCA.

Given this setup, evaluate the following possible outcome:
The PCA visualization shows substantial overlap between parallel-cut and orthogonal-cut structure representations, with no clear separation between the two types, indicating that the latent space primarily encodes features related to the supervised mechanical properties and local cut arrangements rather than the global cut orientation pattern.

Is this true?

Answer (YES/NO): NO